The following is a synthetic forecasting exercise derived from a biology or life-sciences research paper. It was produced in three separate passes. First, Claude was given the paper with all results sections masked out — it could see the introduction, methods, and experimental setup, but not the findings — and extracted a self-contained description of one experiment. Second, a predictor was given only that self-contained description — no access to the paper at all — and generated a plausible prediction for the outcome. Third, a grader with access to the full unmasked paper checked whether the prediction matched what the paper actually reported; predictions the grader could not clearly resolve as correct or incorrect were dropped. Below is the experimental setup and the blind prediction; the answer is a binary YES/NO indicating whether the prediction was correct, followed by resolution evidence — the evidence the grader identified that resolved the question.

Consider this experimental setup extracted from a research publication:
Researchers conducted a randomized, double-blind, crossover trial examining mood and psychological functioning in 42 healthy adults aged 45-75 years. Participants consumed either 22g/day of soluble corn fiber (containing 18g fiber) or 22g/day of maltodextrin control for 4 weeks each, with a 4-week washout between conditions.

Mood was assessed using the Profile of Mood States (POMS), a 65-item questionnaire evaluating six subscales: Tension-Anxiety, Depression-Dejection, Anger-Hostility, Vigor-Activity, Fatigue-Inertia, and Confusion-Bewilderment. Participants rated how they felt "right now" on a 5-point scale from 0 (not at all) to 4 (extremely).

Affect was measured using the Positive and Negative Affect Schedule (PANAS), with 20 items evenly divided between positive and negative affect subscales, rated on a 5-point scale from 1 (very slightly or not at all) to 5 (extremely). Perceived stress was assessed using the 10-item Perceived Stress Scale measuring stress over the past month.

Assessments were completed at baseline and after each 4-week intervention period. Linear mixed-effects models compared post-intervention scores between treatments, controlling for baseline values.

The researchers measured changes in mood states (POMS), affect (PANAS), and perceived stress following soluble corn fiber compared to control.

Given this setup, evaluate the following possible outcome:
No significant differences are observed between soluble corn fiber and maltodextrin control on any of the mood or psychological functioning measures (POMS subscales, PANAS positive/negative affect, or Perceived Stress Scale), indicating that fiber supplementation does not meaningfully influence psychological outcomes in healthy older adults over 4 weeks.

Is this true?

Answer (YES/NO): YES